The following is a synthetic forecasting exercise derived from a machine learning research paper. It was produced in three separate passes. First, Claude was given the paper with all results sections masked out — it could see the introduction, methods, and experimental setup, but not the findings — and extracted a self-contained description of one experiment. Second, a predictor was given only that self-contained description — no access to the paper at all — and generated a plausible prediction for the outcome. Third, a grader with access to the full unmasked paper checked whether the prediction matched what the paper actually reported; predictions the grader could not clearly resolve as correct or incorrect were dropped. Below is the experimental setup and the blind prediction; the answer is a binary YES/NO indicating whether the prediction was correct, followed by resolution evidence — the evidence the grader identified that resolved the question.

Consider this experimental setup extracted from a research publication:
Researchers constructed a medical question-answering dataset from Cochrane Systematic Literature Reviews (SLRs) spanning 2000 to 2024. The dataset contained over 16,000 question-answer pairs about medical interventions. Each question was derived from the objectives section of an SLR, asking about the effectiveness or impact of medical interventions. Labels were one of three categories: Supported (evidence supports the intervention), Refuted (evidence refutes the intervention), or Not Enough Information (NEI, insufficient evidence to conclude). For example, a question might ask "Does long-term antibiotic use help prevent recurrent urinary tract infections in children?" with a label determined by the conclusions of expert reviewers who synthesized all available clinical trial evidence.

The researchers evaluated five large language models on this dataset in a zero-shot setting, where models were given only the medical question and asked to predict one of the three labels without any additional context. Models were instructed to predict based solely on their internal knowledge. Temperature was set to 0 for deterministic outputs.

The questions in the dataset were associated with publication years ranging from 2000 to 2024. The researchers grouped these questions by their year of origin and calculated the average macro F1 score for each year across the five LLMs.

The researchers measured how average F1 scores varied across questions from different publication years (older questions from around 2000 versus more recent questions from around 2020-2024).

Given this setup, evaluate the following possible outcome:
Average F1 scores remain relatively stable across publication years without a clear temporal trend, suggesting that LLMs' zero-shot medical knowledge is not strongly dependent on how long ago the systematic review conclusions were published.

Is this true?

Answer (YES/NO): NO